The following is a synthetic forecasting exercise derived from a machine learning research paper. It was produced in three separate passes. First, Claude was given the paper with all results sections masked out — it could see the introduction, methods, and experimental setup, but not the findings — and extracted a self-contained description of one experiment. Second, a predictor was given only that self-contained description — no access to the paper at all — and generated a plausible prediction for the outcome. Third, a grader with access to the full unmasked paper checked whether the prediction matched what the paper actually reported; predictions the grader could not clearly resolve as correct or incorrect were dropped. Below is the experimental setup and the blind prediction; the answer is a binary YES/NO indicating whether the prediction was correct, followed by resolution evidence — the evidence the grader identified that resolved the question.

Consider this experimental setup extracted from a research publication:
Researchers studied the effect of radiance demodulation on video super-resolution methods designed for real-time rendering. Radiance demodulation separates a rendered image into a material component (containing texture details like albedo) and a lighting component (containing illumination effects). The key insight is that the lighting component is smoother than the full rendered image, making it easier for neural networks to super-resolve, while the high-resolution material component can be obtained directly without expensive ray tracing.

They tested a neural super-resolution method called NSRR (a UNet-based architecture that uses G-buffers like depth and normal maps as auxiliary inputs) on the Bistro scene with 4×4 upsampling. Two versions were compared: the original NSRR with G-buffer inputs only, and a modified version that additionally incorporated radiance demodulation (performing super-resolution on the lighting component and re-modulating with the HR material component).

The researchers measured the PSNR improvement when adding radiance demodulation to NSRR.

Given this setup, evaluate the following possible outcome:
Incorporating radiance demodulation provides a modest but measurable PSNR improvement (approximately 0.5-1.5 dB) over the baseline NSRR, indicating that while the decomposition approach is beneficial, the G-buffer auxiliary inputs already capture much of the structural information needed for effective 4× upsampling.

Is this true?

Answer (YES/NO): YES